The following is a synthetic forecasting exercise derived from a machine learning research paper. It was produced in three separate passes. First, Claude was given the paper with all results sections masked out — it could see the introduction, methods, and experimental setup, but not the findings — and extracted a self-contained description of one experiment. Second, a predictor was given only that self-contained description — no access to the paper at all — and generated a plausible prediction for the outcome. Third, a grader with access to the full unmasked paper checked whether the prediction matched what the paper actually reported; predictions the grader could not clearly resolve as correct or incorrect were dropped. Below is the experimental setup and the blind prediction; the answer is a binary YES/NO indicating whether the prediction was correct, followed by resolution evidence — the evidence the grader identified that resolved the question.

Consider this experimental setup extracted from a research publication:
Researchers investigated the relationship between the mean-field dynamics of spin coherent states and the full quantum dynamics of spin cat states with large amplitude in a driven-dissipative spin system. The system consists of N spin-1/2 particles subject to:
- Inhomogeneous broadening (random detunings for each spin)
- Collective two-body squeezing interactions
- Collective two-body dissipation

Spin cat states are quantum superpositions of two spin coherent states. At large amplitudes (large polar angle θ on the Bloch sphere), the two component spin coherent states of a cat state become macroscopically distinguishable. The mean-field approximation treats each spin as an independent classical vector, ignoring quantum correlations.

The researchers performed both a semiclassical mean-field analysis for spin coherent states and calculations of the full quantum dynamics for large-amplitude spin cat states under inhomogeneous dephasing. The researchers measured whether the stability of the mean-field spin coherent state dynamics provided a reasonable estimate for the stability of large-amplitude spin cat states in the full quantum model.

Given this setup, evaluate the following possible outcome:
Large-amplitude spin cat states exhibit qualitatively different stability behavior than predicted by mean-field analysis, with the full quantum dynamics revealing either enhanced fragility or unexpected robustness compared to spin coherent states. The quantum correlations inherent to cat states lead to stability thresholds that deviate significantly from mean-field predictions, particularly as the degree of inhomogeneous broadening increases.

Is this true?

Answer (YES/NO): NO